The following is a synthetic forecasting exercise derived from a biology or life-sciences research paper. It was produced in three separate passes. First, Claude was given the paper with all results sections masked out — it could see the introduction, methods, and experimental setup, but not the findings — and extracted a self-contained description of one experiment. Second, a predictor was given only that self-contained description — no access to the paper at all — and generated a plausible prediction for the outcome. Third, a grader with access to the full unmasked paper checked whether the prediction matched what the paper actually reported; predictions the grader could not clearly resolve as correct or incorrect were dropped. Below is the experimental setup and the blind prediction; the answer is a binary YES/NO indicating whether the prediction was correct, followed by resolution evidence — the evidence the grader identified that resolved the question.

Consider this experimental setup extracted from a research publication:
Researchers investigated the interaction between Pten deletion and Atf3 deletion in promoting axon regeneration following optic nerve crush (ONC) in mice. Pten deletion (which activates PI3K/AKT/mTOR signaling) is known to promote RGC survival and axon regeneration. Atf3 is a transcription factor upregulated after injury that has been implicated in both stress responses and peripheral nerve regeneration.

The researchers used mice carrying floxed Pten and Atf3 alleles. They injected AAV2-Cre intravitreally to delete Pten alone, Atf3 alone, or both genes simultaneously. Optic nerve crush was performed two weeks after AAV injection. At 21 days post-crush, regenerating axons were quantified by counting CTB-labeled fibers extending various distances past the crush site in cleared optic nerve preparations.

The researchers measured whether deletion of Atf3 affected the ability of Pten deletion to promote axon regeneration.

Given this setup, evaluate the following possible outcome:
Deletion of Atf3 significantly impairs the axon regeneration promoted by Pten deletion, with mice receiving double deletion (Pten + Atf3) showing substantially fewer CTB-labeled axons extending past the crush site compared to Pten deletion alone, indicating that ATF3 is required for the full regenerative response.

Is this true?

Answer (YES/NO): YES